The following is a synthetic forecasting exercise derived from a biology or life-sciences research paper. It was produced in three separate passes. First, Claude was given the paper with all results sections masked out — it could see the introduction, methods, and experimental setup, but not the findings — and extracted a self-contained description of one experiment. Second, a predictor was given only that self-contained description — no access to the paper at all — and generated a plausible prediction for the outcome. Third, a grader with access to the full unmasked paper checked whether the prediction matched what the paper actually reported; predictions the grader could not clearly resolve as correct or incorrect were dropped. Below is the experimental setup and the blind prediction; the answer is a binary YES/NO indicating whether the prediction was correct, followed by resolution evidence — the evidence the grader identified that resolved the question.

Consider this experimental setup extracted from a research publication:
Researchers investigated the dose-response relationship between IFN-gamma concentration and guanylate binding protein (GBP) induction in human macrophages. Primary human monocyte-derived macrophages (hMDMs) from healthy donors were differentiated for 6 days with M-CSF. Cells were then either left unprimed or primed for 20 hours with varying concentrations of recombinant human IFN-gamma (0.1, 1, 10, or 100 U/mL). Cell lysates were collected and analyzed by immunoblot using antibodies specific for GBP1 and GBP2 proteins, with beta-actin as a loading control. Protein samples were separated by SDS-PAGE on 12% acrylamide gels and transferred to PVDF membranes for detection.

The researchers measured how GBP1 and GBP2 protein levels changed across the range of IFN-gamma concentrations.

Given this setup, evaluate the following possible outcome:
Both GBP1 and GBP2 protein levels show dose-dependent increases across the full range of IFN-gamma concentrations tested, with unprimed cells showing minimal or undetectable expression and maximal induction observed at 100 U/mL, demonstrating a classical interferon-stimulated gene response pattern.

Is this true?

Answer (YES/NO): YES